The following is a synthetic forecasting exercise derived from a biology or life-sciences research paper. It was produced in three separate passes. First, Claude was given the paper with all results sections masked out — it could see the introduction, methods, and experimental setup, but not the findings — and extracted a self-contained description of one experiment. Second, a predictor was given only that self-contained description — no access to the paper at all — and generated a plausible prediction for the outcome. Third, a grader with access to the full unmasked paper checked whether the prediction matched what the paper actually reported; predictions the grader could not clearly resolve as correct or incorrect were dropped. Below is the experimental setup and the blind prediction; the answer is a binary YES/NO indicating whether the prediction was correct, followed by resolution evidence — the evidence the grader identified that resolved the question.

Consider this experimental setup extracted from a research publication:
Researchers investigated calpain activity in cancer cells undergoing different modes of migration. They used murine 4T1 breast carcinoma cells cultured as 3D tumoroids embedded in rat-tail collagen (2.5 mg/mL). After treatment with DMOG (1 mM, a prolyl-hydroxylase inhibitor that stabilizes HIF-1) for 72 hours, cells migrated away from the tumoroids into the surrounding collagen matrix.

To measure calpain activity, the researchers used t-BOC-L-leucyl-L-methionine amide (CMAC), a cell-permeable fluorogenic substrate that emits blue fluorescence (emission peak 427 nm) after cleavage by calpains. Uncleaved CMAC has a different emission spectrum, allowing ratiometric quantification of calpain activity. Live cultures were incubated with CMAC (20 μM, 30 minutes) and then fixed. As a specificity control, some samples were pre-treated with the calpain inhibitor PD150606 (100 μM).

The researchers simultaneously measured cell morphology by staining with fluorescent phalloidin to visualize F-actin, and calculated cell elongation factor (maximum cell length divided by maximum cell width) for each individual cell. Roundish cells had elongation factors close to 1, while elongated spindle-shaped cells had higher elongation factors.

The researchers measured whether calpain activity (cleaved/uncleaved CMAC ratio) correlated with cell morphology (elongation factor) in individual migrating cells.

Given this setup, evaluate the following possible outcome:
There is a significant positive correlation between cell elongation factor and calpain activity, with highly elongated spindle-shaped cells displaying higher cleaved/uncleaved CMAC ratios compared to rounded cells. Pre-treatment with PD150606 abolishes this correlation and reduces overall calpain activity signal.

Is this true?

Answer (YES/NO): NO